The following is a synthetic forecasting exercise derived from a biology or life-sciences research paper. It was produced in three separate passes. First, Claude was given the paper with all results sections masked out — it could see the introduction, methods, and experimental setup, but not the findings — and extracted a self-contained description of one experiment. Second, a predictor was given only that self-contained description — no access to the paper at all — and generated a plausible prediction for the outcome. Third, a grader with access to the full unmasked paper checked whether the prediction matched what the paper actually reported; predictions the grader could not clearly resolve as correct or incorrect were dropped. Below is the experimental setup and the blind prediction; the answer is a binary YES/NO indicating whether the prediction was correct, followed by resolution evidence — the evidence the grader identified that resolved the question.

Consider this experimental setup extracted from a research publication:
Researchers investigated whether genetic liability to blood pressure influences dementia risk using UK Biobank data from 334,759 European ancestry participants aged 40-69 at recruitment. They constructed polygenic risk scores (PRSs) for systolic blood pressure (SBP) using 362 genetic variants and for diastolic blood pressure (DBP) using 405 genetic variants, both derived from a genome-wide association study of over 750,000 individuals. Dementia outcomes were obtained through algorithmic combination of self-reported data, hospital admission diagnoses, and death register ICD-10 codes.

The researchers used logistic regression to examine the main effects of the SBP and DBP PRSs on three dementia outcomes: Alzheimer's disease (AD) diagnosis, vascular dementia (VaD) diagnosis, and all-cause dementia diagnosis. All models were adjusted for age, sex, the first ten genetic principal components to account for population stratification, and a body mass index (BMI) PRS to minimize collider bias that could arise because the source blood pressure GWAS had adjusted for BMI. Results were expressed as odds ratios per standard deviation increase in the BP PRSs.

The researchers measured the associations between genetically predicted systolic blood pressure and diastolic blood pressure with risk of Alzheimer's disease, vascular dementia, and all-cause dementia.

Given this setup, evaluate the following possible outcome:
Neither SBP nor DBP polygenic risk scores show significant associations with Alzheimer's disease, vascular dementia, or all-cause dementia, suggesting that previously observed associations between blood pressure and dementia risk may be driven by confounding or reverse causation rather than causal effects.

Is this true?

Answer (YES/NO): NO